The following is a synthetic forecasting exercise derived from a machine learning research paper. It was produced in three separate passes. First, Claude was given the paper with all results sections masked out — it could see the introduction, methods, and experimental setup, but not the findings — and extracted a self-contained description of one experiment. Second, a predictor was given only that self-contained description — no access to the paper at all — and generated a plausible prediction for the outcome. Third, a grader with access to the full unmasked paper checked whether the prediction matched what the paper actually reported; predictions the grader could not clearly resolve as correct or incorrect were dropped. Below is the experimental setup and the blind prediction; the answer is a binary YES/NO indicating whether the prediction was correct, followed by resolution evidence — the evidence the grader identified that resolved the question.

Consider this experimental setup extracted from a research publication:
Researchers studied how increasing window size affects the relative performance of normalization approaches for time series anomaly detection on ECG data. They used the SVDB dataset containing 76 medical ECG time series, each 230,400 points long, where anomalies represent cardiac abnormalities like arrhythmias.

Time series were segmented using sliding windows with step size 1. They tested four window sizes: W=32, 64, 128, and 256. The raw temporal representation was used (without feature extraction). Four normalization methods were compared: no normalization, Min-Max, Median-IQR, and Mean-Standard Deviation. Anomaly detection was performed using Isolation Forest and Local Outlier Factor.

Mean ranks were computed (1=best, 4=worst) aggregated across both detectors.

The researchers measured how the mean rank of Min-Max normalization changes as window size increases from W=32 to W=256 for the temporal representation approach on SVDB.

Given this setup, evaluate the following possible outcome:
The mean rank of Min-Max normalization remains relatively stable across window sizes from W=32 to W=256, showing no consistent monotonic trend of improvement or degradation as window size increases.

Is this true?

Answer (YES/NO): NO